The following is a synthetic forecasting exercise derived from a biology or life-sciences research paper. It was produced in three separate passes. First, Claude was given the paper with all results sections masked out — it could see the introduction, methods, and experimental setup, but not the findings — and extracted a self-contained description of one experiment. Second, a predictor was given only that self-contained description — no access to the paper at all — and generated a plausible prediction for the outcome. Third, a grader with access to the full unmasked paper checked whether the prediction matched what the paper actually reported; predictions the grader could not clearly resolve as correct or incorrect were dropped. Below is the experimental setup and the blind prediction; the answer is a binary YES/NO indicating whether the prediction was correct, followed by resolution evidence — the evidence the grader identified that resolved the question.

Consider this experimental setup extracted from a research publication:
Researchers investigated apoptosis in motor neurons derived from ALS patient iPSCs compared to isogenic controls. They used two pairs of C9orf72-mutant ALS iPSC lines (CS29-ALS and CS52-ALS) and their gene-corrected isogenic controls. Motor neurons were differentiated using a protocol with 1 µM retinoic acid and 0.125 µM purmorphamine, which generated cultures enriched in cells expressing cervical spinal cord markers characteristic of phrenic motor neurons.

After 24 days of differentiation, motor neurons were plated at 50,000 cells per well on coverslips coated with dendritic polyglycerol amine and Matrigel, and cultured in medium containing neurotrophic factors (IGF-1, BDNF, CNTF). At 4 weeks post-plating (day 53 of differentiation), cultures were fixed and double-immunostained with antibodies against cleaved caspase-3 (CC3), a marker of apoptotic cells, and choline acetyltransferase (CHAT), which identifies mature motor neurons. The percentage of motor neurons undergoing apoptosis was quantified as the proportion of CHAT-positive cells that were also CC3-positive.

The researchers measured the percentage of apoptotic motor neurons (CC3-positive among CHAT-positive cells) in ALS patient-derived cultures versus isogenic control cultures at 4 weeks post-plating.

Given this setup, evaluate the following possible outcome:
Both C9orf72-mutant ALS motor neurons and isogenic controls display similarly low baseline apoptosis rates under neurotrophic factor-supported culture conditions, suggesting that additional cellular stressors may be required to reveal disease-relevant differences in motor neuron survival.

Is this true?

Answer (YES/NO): NO